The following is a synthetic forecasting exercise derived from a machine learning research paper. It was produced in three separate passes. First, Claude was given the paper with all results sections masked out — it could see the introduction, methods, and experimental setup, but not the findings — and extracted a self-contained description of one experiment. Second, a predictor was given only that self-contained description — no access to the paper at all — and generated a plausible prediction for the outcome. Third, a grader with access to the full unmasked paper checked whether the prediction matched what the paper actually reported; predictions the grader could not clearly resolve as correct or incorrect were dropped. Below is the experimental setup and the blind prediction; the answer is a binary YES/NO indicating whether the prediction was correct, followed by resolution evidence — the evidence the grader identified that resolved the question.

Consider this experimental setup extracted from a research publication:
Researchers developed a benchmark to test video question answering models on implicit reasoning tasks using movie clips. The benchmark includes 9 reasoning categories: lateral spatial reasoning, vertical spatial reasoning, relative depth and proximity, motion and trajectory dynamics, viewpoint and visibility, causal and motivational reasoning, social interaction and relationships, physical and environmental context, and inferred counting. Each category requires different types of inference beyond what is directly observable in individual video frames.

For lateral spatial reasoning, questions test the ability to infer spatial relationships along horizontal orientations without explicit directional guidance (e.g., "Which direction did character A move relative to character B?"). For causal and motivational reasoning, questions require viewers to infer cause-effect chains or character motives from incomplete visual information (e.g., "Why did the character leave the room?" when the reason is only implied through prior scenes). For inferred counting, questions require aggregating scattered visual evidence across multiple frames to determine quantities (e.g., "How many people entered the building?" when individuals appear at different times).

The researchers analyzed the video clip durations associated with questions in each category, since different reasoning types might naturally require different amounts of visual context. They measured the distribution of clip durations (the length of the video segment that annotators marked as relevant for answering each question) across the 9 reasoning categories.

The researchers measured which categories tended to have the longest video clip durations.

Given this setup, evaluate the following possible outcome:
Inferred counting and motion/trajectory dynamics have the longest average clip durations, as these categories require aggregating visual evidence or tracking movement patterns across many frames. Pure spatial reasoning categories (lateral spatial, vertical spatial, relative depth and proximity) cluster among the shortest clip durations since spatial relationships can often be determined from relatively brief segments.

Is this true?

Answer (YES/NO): NO